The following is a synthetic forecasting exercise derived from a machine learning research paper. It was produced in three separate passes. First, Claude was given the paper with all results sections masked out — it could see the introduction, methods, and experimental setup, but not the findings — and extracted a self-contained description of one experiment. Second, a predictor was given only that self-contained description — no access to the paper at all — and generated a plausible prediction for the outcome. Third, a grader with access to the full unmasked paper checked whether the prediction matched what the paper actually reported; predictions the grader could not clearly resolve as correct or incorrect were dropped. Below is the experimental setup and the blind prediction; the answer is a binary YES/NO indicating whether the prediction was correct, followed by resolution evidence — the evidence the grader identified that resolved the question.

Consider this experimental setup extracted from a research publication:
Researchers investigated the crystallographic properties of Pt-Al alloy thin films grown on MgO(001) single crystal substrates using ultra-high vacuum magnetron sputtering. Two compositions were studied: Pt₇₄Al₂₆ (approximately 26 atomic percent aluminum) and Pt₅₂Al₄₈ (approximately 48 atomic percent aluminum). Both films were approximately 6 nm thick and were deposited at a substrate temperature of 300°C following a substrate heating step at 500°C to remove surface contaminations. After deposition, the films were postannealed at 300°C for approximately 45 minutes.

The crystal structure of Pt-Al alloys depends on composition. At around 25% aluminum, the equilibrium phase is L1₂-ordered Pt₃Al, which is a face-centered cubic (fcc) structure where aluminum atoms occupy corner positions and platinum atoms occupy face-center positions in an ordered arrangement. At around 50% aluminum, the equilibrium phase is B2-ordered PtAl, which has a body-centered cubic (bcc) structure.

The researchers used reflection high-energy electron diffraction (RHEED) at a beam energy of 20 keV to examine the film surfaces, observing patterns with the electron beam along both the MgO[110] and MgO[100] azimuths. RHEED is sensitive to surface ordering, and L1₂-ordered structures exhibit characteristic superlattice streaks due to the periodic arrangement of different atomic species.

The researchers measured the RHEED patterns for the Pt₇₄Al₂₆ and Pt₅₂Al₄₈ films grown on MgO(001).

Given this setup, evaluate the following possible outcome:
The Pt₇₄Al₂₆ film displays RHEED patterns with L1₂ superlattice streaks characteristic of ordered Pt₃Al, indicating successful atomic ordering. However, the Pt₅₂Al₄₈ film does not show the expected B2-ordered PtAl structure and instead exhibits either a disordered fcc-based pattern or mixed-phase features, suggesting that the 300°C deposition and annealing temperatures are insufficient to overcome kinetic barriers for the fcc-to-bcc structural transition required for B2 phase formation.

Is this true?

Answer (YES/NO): NO